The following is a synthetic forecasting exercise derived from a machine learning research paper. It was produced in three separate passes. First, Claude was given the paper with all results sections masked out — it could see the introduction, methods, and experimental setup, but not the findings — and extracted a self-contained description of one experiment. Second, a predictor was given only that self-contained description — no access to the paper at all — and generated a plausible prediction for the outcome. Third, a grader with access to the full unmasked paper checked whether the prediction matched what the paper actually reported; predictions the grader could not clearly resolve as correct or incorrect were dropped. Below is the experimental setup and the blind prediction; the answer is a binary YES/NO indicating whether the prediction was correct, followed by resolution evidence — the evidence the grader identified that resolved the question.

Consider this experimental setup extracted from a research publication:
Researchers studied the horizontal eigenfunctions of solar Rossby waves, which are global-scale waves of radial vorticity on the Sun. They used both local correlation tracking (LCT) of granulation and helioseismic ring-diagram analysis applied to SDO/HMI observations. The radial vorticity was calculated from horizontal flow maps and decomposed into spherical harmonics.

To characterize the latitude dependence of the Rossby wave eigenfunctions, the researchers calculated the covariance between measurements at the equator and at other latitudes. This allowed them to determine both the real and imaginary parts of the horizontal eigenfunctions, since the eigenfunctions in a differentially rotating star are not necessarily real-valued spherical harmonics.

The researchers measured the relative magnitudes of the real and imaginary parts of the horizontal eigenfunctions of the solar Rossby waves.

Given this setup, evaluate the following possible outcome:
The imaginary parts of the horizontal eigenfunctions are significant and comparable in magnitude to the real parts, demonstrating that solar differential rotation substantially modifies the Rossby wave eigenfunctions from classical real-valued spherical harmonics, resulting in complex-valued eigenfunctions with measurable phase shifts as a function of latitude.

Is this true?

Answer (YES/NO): NO